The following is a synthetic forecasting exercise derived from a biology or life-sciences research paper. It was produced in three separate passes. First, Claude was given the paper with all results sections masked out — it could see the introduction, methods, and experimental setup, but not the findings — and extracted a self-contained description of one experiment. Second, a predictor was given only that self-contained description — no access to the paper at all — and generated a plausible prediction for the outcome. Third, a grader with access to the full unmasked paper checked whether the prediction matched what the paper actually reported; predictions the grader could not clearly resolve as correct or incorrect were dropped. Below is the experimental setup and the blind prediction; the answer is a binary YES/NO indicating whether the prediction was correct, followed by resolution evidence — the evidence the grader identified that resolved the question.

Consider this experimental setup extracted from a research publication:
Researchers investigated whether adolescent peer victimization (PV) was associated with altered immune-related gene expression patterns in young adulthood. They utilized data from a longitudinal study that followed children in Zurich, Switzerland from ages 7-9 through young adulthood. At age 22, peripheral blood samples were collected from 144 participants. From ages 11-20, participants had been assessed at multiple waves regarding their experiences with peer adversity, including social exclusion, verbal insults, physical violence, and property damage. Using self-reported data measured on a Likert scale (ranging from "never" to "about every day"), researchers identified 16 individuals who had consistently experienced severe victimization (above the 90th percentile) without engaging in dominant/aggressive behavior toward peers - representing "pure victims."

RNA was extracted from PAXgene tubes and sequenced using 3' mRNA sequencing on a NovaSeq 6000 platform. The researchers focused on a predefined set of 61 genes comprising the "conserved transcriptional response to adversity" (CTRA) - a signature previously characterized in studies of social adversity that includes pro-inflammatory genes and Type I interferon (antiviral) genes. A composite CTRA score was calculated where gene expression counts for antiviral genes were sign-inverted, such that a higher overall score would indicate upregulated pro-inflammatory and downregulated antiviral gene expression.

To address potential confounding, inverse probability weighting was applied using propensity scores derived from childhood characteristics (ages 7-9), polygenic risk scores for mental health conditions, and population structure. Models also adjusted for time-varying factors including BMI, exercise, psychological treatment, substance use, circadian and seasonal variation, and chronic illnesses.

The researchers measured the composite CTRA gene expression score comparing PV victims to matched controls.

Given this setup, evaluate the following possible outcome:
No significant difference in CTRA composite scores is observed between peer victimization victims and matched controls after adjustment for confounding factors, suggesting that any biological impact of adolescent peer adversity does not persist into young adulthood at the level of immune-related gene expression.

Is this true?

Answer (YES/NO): NO